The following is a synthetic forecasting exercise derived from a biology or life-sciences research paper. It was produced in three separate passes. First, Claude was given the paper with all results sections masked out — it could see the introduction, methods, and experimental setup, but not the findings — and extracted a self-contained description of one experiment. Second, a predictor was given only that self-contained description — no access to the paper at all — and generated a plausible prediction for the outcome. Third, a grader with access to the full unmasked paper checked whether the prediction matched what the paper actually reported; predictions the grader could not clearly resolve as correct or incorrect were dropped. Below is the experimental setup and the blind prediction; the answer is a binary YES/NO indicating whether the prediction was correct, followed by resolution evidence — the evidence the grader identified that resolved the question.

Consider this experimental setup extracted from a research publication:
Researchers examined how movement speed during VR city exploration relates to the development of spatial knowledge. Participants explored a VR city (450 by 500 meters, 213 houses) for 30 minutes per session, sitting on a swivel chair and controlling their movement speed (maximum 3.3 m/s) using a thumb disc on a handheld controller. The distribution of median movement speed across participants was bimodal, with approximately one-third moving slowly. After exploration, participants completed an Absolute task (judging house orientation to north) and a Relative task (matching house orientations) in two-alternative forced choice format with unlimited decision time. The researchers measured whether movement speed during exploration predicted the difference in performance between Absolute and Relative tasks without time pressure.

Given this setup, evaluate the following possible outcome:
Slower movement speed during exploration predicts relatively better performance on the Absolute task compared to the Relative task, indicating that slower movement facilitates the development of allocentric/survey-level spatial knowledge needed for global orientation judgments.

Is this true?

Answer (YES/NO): YES